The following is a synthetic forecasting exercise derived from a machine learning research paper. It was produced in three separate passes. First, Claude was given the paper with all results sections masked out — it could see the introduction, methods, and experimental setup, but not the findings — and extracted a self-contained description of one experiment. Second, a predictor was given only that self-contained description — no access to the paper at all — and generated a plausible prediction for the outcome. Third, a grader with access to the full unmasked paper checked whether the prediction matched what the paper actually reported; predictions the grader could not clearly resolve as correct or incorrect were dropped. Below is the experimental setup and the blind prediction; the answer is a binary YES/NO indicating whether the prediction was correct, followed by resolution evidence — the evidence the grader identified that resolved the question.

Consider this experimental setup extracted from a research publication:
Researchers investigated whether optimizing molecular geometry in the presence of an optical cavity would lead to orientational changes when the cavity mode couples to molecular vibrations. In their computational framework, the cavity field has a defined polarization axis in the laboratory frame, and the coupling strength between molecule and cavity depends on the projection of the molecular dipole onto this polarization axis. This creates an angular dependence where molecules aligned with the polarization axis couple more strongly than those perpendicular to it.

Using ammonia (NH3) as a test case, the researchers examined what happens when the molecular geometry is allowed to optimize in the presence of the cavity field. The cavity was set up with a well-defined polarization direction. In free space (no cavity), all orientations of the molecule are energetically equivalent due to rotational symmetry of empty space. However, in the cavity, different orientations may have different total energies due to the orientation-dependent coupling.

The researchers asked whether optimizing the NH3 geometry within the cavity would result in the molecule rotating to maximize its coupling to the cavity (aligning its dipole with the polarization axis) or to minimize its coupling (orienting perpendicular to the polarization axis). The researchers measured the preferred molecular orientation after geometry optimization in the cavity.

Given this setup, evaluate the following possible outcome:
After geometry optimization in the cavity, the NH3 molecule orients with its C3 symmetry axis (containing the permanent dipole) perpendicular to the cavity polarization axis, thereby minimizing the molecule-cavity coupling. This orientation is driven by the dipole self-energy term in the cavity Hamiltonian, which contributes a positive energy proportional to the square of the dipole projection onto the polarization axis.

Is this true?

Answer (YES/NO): YES